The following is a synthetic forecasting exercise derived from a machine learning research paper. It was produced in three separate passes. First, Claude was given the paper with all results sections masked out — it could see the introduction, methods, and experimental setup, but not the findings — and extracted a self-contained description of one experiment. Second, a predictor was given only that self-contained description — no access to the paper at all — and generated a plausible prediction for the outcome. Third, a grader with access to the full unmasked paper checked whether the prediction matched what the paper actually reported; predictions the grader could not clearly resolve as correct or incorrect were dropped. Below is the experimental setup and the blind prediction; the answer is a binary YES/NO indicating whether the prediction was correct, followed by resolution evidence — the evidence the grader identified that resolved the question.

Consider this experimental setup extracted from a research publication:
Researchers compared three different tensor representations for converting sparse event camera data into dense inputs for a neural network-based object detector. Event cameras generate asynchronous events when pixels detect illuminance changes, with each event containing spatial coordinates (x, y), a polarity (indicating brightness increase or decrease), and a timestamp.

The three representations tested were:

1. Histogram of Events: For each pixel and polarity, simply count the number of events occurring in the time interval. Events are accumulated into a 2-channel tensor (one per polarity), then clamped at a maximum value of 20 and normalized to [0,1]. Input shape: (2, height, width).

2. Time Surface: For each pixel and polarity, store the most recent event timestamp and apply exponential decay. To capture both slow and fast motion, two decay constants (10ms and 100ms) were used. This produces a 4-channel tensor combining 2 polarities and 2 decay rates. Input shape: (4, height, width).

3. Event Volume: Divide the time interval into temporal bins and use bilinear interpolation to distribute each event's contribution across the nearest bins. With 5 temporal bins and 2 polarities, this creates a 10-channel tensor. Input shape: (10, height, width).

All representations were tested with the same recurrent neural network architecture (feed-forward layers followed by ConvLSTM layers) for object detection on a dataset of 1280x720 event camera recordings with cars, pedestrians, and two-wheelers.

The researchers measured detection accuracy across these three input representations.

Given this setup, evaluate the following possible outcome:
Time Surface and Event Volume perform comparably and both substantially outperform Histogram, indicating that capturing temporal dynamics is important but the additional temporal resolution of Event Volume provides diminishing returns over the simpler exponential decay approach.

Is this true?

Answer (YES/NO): NO